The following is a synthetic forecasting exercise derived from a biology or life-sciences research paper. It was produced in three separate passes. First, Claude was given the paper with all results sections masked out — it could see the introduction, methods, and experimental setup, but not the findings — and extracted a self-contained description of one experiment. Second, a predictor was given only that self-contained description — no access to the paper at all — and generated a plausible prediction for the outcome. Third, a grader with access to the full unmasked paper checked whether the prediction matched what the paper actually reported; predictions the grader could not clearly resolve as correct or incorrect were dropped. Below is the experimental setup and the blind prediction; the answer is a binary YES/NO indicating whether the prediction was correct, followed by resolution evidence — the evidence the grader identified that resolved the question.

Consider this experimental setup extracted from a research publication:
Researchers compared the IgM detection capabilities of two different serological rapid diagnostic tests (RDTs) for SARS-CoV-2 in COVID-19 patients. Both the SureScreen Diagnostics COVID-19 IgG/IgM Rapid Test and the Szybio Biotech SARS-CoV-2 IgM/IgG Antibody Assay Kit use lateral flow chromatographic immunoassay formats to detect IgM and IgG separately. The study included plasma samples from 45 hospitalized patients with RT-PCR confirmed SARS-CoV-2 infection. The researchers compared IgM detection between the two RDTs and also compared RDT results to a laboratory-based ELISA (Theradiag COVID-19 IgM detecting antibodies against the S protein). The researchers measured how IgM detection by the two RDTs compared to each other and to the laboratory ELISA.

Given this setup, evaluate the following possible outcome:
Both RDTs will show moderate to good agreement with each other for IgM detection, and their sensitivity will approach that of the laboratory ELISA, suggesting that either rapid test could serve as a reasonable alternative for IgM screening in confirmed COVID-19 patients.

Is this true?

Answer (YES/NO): NO